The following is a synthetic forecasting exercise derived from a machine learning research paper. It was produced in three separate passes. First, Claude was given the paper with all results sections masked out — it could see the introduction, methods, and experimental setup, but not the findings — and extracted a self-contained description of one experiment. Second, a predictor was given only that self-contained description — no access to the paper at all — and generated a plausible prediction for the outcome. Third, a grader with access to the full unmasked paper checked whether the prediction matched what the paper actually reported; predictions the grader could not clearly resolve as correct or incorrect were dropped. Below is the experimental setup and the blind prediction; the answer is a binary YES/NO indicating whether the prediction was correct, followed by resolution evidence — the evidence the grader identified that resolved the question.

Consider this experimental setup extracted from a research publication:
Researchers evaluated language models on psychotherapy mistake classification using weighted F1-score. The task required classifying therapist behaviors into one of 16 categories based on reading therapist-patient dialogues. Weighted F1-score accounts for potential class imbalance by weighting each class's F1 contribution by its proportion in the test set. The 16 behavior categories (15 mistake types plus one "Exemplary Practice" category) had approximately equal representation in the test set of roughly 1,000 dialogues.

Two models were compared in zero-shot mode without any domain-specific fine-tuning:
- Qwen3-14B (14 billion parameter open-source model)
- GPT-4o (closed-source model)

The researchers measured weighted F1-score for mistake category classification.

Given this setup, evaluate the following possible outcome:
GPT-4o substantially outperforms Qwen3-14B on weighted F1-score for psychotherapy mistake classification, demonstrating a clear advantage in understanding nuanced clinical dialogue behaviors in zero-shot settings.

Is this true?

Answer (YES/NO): NO